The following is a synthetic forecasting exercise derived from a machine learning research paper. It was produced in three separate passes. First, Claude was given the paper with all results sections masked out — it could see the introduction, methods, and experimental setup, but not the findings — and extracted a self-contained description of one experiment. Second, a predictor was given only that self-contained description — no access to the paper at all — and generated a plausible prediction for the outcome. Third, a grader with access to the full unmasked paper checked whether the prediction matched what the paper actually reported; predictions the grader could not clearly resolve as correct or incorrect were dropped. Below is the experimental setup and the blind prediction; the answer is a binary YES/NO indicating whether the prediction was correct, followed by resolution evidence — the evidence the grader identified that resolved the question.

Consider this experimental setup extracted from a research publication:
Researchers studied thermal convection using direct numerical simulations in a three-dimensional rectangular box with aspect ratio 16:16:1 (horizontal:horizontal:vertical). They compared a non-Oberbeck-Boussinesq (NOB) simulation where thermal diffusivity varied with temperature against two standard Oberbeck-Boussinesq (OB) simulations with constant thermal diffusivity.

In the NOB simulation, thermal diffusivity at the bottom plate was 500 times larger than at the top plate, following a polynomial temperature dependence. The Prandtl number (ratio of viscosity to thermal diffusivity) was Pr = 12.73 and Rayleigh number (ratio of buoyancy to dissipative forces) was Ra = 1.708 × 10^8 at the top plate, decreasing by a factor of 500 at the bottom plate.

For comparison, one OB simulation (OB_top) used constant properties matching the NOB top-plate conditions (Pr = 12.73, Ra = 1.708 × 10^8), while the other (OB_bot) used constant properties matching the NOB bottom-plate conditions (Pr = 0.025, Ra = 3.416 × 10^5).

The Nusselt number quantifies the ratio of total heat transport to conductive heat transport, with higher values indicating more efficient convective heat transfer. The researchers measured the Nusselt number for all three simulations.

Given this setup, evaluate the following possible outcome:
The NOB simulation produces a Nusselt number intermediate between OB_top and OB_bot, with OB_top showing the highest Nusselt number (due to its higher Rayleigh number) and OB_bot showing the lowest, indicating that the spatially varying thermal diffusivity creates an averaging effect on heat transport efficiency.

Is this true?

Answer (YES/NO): YES